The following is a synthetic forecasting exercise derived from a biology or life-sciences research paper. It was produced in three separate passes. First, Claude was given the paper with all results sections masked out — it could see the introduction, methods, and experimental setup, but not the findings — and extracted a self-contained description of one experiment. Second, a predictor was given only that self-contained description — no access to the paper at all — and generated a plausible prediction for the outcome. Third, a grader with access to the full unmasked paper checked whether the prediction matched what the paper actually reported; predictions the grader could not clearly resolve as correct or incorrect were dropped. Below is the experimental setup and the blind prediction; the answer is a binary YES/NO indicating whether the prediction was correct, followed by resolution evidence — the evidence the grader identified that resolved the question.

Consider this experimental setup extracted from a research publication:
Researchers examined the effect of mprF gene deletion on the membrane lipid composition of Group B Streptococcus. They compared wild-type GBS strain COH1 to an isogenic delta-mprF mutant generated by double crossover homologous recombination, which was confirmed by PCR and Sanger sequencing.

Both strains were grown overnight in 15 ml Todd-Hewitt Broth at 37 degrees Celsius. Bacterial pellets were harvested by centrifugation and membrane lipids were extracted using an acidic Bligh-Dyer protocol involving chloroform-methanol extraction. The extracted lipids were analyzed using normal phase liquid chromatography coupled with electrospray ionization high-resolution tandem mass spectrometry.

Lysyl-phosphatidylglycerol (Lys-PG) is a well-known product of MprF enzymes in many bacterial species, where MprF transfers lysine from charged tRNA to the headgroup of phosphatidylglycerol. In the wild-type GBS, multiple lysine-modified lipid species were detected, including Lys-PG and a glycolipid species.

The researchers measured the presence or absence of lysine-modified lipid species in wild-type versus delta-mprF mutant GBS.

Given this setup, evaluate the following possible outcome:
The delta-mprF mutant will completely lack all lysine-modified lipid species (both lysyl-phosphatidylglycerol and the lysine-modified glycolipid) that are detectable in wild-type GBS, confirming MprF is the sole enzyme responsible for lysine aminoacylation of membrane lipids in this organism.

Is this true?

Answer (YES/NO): YES